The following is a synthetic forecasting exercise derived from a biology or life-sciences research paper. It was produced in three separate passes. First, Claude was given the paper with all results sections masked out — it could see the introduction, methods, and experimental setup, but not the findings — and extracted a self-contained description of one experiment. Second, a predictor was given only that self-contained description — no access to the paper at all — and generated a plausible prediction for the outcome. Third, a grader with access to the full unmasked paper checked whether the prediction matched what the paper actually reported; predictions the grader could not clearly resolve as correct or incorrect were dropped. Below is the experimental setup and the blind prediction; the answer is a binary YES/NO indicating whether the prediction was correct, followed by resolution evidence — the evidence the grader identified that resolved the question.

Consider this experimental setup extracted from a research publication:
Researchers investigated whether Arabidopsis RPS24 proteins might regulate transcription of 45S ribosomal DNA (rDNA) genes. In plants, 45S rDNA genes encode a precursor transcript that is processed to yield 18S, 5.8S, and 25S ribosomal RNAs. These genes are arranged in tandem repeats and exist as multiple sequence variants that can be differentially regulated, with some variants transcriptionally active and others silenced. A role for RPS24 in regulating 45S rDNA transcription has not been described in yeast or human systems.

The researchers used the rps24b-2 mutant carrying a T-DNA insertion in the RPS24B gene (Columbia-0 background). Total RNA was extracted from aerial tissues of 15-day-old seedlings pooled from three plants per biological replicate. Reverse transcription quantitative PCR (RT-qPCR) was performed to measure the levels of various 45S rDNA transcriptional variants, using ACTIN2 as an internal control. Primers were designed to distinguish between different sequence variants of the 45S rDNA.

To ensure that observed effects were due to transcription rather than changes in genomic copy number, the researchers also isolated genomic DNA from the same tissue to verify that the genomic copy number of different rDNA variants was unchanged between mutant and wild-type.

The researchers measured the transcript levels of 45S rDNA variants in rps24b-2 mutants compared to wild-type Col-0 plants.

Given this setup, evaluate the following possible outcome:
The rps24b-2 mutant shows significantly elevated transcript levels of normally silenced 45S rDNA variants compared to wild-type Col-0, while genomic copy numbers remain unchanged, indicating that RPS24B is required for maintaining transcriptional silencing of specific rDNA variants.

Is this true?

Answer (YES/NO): NO